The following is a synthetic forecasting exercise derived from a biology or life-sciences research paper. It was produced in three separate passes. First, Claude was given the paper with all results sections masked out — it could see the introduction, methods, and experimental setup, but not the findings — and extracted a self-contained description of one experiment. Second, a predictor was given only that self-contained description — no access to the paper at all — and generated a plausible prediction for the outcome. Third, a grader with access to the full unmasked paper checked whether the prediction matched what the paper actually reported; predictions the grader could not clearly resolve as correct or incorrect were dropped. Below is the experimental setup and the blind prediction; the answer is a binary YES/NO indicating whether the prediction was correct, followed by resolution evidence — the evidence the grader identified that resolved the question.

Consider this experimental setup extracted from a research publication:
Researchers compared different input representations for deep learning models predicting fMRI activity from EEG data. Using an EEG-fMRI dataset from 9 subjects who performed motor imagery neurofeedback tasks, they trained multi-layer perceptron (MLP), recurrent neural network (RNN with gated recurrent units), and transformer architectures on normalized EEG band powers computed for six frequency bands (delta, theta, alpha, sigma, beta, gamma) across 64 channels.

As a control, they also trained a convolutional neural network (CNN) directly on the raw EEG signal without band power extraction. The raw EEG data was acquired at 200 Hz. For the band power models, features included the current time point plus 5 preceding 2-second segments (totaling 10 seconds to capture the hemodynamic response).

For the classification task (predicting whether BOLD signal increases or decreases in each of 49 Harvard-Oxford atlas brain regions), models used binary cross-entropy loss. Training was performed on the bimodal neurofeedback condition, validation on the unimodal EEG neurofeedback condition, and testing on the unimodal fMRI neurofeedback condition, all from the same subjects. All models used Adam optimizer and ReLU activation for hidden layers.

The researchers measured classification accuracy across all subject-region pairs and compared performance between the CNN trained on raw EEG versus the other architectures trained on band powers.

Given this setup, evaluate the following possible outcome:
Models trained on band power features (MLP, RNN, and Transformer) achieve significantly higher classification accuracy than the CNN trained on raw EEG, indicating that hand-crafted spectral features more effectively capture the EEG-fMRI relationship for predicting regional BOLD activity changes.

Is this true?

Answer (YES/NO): YES